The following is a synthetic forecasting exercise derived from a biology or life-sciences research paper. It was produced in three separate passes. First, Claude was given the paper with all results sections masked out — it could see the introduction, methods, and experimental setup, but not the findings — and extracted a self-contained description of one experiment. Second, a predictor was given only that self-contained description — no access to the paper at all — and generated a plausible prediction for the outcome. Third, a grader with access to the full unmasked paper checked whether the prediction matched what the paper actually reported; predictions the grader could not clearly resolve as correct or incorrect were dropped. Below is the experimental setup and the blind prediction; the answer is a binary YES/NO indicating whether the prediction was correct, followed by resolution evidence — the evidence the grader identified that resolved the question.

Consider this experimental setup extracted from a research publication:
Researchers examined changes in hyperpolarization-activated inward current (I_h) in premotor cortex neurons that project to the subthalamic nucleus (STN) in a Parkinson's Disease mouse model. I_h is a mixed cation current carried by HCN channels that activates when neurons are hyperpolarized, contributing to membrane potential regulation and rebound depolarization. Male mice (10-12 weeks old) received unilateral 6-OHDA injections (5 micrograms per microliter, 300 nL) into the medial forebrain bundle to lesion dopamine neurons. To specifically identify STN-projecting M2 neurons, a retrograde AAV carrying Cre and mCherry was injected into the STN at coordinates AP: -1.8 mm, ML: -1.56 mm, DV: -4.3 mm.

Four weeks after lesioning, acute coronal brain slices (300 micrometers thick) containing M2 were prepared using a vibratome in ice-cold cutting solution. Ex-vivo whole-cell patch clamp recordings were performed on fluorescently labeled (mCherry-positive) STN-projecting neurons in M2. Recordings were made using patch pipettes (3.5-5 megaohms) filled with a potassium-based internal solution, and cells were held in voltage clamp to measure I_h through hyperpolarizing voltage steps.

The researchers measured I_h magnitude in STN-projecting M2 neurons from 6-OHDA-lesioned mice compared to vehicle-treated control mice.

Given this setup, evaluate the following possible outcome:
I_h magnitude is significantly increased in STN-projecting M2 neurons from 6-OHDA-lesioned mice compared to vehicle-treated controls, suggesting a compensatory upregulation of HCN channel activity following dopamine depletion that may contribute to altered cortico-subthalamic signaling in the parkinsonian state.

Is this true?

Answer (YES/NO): YES